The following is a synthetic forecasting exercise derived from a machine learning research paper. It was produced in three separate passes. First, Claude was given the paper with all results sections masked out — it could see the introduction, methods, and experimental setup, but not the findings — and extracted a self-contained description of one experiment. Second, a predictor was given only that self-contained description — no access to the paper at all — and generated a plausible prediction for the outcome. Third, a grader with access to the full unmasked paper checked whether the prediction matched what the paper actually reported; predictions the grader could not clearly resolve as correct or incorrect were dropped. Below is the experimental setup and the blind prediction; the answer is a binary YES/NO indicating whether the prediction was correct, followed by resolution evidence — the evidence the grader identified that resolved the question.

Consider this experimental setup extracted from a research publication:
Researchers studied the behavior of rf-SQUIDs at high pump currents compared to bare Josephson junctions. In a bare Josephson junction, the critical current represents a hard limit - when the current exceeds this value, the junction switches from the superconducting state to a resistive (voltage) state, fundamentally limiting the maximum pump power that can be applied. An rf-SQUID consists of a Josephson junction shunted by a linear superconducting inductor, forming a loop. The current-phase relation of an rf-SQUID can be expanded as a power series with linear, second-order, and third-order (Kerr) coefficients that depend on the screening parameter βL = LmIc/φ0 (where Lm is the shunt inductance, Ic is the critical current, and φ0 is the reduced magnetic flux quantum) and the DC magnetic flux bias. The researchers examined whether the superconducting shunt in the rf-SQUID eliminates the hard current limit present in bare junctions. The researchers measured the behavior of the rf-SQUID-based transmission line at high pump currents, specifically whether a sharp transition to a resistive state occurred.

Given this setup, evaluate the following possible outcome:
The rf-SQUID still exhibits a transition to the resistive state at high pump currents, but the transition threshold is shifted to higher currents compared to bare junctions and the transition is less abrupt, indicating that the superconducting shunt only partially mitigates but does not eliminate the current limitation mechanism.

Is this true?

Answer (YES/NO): NO